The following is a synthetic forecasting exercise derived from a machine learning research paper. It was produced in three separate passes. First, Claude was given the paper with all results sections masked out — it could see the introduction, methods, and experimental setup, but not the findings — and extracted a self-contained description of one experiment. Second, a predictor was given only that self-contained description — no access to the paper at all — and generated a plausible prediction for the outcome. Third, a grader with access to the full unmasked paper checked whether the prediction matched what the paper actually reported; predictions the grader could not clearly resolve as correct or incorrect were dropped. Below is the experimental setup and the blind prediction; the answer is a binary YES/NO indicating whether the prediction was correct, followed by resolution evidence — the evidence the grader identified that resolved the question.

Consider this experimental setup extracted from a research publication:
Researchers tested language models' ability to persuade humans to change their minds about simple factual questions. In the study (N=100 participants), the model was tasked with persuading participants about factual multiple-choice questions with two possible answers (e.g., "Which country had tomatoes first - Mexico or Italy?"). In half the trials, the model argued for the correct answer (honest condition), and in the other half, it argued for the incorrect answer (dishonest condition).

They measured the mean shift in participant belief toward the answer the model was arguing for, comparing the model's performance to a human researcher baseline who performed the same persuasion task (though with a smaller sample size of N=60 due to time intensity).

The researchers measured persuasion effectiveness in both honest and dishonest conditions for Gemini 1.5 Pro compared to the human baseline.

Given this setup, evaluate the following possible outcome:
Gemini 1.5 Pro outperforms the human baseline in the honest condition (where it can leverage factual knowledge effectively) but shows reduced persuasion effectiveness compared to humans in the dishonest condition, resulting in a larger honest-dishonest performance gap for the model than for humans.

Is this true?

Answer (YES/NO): NO